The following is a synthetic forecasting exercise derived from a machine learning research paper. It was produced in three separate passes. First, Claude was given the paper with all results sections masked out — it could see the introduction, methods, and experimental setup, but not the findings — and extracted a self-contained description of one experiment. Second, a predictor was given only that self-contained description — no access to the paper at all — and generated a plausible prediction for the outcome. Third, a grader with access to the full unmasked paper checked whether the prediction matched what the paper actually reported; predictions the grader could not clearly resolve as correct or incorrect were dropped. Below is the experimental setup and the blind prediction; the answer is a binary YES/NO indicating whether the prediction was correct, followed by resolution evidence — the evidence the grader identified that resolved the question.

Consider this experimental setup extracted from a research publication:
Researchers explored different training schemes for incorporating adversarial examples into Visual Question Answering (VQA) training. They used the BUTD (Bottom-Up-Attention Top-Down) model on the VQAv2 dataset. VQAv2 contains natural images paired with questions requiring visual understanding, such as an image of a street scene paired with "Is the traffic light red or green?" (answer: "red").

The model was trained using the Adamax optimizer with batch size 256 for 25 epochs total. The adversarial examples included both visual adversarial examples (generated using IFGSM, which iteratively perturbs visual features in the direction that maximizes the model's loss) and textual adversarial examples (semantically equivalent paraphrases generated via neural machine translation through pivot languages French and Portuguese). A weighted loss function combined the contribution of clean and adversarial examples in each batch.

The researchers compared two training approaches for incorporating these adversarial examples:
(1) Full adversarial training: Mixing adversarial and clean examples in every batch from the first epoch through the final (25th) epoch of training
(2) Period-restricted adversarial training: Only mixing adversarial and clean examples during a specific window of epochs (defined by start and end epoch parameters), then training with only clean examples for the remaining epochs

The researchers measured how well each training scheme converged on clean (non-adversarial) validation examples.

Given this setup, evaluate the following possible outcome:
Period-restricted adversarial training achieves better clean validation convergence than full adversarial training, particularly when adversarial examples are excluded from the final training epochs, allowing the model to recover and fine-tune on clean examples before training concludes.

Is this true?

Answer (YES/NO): YES